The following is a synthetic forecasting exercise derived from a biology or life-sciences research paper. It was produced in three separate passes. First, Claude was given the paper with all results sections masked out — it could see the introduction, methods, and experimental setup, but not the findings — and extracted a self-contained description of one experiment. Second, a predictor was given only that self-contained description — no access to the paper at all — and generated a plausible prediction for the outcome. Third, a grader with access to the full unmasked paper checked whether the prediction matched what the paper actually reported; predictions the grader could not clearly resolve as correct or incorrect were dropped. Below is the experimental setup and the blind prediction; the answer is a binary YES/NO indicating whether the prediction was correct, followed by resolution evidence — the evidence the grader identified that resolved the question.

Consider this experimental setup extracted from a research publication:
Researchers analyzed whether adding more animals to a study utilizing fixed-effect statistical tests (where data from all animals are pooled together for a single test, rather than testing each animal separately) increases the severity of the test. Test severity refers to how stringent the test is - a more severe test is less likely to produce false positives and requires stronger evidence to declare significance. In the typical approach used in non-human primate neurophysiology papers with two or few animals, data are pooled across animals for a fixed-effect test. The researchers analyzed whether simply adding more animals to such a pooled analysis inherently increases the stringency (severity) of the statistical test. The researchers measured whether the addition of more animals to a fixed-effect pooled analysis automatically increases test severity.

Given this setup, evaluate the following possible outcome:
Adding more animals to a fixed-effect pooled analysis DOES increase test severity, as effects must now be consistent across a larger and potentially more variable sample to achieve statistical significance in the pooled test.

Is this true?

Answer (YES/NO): NO